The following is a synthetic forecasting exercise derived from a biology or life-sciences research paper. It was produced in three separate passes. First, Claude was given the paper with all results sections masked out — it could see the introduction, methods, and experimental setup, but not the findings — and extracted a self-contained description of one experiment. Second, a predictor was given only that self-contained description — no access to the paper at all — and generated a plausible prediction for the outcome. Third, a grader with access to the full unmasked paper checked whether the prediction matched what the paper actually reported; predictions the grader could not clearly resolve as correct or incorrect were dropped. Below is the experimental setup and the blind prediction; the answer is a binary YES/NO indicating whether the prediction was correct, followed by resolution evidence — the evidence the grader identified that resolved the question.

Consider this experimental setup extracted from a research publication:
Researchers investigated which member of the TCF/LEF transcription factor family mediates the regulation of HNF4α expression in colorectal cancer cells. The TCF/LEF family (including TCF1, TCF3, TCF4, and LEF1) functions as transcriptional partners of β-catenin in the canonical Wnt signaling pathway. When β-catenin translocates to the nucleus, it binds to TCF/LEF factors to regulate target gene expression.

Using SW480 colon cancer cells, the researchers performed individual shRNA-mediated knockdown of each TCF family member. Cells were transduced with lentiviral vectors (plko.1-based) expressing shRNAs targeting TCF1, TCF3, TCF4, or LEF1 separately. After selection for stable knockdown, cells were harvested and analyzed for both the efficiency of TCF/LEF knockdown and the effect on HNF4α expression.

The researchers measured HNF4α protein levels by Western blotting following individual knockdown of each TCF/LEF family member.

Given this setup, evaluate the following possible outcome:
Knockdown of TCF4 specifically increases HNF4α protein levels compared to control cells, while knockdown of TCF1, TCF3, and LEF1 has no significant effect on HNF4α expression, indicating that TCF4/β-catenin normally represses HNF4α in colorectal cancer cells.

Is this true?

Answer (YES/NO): NO